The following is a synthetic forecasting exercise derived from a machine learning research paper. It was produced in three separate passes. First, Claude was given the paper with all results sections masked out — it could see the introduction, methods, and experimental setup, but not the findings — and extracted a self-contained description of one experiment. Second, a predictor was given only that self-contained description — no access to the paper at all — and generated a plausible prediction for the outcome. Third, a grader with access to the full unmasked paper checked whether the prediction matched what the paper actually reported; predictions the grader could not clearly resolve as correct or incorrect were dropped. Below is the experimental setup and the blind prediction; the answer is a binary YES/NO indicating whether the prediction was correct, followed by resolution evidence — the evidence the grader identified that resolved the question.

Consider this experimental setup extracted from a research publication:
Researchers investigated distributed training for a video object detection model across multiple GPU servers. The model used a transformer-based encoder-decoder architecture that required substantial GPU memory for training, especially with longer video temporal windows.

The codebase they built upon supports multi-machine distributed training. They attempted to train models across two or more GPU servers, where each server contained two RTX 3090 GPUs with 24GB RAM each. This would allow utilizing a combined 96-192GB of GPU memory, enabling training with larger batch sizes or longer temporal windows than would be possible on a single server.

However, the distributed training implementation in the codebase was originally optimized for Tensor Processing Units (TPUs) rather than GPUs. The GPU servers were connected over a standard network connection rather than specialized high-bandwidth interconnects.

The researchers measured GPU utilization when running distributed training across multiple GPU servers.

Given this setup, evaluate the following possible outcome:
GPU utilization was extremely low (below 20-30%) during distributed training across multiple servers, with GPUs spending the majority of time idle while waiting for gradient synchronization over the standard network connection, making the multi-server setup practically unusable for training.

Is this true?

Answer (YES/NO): NO